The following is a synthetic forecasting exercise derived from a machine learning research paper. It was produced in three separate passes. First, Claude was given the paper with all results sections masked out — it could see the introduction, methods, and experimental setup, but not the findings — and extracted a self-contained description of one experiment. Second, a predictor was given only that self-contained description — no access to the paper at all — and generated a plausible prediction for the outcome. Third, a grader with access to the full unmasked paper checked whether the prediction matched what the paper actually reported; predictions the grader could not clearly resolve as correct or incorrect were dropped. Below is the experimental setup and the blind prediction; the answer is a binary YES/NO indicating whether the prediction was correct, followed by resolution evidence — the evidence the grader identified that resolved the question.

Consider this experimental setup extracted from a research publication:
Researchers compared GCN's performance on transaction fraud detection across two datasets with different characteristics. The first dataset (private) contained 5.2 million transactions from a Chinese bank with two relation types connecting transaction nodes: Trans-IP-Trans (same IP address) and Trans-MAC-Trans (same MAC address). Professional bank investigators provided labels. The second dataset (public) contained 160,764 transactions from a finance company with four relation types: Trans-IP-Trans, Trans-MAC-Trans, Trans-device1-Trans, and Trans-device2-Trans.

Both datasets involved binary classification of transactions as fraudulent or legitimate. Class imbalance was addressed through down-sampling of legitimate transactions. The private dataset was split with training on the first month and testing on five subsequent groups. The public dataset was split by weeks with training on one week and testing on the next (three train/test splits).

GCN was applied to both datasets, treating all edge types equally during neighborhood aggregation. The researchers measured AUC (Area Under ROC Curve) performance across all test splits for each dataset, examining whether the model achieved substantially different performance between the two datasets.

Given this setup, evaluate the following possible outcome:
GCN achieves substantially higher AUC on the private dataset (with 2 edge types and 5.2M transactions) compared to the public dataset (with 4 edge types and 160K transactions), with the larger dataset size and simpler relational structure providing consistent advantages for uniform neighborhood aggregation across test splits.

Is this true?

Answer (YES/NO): YES